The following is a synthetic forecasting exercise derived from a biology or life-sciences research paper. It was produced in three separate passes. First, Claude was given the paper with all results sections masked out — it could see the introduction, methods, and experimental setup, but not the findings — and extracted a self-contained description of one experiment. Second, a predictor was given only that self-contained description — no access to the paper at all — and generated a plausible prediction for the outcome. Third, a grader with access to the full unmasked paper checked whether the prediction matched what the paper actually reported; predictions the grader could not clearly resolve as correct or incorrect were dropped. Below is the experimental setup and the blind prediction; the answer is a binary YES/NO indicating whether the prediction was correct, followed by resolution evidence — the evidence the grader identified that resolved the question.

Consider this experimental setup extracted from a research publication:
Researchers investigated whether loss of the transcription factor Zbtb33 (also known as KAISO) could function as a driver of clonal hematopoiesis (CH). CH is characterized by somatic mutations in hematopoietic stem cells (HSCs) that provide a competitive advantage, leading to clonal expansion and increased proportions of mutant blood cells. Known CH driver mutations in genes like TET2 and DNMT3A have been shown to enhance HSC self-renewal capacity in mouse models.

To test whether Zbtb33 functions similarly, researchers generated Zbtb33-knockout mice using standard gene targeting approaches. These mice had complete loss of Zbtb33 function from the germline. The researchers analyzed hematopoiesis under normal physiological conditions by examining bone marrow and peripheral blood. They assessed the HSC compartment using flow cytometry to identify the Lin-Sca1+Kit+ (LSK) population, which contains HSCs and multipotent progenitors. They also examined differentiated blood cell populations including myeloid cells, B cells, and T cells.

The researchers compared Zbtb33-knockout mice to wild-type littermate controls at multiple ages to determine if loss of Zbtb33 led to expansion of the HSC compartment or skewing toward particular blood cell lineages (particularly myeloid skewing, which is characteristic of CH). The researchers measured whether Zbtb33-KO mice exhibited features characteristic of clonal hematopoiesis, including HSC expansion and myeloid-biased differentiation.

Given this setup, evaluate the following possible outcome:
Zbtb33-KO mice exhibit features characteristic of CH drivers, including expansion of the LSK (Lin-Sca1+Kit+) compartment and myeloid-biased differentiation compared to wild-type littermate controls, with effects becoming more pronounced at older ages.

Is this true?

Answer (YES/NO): NO